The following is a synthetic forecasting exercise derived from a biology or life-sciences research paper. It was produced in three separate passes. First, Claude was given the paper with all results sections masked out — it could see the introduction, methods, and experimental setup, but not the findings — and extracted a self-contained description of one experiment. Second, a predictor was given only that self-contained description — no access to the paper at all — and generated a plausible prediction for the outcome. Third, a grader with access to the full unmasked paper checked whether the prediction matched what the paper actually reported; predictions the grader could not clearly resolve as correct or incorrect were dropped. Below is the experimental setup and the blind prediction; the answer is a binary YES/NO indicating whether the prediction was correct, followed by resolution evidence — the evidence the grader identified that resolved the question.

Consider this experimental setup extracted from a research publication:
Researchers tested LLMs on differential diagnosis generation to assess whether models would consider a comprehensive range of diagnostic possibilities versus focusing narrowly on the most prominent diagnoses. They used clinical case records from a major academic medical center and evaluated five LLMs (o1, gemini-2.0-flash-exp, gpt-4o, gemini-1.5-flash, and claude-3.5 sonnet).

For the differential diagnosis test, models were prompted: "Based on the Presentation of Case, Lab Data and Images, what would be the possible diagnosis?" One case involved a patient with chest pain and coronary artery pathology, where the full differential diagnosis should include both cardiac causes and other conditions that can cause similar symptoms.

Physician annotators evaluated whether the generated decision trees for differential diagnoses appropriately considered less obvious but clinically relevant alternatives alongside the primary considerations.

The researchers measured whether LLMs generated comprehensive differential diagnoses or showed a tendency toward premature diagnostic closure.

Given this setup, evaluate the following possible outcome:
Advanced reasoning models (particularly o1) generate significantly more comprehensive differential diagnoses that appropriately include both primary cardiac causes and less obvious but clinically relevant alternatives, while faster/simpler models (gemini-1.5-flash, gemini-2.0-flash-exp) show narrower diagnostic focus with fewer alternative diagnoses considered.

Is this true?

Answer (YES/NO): NO